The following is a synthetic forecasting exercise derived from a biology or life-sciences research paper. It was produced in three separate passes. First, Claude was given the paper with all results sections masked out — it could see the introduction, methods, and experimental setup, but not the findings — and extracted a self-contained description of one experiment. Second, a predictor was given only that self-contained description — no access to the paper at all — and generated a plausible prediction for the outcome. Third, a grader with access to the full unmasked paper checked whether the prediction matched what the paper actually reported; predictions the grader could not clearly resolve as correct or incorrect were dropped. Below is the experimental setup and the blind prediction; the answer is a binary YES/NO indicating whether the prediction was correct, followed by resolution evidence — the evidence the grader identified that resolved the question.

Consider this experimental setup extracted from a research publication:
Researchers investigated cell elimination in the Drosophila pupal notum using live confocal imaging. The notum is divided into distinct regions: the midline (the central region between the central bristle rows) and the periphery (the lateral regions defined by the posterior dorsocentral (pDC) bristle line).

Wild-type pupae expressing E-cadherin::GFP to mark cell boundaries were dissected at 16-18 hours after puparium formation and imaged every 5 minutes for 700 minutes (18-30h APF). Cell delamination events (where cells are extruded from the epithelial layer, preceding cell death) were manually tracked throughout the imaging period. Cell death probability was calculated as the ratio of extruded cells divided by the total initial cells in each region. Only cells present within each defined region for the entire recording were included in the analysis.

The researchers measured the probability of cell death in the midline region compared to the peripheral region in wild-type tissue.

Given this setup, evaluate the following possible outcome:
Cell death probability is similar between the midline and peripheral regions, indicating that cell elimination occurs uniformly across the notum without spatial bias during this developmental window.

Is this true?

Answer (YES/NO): NO